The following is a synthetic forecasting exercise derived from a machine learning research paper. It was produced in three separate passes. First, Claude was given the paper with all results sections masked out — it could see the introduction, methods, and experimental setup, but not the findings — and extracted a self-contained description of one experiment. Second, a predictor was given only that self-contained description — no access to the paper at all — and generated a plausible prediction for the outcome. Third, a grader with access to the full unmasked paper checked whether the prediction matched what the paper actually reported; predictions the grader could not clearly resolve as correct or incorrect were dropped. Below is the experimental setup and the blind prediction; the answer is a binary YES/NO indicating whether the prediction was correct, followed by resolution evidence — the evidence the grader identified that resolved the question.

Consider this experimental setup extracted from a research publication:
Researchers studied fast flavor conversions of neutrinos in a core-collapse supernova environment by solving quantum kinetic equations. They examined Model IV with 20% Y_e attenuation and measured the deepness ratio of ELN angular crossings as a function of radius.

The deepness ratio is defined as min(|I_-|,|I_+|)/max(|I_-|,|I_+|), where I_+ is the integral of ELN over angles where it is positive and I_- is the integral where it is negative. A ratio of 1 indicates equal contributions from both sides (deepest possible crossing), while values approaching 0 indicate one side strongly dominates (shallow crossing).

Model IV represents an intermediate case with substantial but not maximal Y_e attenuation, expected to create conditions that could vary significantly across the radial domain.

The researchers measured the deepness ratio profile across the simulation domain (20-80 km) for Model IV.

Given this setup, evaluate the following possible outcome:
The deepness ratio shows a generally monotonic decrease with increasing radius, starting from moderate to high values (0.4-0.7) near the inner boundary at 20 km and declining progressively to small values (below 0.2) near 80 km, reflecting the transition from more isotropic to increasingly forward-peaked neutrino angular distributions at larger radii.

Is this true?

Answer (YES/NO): NO